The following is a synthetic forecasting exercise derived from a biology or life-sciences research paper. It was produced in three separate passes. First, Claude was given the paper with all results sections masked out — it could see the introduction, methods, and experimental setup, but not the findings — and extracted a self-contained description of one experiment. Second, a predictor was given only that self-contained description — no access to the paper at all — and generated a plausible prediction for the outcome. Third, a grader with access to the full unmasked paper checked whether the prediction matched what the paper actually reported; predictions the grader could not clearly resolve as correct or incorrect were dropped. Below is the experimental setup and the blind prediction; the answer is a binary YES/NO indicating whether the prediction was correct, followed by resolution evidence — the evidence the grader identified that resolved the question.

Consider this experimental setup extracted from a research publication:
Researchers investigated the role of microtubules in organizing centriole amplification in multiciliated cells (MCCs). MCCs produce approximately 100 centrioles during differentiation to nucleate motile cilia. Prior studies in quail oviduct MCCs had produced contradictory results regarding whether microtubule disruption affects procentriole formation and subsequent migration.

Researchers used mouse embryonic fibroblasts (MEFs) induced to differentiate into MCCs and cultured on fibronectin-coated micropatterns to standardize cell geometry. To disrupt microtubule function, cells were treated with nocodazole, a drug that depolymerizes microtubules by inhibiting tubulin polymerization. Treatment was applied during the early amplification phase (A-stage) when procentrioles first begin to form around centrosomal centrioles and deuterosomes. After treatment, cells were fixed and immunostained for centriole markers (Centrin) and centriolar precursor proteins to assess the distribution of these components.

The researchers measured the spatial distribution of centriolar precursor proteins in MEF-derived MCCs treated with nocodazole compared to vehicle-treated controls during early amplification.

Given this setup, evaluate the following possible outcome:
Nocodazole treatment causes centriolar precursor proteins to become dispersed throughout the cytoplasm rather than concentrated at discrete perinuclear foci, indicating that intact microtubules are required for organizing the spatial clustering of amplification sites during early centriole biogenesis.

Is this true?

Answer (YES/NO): YES